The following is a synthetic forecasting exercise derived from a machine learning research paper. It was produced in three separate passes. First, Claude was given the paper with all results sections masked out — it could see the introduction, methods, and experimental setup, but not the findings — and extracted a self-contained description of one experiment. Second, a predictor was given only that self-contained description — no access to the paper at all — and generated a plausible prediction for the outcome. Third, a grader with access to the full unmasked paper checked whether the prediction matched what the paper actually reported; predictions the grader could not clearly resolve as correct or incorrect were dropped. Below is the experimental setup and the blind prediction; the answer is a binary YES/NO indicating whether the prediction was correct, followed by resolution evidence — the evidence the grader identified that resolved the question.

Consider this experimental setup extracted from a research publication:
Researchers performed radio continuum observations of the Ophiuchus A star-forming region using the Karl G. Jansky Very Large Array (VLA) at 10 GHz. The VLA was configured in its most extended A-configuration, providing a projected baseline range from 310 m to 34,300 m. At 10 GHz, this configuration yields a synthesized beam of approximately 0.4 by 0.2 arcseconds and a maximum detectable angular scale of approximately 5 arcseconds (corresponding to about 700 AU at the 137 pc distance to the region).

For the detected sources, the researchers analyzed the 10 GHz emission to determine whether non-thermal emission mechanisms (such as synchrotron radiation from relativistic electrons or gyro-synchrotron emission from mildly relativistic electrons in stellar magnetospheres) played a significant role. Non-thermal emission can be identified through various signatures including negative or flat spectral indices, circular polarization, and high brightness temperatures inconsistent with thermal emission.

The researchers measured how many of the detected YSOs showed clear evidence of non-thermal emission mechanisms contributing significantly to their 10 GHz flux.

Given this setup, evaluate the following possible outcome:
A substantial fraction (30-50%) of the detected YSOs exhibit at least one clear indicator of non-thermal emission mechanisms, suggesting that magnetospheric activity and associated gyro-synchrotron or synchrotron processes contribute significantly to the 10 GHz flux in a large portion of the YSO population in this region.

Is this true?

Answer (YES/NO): NO